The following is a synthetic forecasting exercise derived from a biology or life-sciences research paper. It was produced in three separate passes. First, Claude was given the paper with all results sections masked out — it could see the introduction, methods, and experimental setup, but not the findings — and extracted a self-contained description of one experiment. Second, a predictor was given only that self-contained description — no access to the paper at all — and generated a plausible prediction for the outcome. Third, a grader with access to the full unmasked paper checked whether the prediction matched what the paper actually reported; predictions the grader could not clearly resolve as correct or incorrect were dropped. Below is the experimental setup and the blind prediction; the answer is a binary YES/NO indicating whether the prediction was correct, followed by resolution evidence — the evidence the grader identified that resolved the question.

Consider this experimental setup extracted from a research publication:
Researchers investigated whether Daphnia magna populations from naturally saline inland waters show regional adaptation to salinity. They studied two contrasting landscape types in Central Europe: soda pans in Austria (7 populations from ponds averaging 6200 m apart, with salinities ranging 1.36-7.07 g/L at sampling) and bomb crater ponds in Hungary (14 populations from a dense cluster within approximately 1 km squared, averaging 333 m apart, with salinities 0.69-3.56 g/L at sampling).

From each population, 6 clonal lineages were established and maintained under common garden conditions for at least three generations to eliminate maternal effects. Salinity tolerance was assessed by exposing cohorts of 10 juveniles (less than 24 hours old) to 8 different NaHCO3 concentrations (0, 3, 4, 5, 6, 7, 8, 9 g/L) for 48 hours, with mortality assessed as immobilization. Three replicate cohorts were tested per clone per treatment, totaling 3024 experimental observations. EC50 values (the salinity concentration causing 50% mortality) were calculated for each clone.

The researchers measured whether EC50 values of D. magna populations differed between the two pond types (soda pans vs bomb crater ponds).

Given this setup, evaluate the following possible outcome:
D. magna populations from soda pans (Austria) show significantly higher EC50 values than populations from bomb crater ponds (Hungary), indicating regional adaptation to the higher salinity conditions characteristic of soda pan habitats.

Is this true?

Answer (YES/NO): YES